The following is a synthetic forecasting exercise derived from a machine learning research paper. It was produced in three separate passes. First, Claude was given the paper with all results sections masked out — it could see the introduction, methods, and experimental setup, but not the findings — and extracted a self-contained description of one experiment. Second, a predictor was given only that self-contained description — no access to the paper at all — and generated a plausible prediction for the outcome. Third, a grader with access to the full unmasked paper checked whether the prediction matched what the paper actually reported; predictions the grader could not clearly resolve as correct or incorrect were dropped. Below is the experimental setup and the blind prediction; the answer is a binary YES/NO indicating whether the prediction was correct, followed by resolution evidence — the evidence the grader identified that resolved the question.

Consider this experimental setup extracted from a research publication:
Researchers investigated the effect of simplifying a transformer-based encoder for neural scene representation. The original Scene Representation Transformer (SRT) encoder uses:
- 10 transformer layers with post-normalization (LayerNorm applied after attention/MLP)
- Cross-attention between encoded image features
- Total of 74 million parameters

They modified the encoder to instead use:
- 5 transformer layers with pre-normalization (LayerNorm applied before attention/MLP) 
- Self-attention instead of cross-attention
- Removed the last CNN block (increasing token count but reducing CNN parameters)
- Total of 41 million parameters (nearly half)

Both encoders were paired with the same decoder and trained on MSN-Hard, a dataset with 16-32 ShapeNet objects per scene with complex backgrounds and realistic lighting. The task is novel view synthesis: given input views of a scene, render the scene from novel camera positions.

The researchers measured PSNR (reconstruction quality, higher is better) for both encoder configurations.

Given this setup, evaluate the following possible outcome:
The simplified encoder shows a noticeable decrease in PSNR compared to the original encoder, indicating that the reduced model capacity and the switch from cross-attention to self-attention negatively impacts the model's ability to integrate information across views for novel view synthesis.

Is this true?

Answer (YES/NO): NO